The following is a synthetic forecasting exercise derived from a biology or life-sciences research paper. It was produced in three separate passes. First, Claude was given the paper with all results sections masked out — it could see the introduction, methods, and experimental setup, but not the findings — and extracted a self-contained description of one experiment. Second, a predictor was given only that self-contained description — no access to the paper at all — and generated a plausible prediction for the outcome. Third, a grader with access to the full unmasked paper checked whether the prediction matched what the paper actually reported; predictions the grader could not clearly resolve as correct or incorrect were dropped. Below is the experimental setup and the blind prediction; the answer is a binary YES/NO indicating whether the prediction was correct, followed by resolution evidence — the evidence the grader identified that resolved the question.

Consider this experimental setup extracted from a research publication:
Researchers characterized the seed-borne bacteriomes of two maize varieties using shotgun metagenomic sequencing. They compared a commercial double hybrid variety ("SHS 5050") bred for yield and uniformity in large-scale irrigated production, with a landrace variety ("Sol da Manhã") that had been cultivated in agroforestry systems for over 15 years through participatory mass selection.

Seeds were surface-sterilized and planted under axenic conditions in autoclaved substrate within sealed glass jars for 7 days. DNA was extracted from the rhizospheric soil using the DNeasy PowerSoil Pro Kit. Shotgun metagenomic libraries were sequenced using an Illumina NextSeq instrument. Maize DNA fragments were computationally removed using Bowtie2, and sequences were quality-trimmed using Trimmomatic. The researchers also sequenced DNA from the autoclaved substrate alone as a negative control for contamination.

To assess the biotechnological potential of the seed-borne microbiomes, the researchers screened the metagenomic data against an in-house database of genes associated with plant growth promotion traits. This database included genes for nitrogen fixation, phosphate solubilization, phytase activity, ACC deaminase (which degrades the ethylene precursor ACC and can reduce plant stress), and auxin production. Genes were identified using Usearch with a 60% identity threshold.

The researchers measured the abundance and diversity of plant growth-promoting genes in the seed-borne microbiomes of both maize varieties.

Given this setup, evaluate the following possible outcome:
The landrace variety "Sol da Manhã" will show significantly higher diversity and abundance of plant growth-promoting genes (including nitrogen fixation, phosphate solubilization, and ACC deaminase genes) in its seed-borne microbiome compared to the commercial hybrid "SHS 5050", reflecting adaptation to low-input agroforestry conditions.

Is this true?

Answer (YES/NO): NO